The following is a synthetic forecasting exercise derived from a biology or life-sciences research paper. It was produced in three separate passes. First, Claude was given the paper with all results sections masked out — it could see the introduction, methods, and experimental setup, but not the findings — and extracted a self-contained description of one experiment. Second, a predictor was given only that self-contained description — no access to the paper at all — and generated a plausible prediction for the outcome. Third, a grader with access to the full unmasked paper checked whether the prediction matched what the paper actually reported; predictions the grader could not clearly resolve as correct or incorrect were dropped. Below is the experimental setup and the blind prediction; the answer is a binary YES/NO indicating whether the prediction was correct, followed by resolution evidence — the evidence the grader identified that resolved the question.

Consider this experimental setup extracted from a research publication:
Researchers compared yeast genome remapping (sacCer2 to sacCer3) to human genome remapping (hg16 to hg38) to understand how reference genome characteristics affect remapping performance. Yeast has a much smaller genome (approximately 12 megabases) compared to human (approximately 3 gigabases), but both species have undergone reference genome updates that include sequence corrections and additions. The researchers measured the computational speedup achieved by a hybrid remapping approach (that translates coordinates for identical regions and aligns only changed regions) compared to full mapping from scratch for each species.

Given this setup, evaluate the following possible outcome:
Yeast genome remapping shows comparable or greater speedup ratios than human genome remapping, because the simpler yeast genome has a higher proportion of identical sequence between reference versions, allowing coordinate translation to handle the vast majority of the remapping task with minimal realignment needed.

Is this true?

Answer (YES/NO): NO